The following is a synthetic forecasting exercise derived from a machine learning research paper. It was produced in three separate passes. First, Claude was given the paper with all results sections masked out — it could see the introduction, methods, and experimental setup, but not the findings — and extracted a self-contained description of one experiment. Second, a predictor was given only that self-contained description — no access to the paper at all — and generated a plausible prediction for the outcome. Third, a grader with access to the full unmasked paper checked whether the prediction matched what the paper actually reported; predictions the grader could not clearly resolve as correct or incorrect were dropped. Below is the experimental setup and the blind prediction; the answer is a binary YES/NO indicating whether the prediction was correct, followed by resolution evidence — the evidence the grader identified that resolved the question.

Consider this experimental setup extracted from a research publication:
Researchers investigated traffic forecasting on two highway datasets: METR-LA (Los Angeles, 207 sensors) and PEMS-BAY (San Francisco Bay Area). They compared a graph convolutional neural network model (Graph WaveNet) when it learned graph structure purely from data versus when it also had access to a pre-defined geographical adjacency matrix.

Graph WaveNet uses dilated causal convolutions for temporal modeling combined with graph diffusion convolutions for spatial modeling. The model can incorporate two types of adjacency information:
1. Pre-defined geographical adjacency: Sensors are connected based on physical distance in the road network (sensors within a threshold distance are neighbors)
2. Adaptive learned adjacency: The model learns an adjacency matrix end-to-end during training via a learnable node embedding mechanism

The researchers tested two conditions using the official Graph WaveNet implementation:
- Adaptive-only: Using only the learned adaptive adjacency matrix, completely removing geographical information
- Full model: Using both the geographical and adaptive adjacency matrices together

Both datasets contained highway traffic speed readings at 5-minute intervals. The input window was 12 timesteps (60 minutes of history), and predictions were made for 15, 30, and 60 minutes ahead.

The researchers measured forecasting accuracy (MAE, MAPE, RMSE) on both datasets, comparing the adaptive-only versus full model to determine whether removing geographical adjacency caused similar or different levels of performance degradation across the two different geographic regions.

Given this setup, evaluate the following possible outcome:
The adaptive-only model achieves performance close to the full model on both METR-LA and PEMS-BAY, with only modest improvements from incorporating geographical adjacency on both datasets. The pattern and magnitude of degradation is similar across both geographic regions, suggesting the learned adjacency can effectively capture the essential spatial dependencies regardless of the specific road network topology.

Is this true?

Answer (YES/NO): NO